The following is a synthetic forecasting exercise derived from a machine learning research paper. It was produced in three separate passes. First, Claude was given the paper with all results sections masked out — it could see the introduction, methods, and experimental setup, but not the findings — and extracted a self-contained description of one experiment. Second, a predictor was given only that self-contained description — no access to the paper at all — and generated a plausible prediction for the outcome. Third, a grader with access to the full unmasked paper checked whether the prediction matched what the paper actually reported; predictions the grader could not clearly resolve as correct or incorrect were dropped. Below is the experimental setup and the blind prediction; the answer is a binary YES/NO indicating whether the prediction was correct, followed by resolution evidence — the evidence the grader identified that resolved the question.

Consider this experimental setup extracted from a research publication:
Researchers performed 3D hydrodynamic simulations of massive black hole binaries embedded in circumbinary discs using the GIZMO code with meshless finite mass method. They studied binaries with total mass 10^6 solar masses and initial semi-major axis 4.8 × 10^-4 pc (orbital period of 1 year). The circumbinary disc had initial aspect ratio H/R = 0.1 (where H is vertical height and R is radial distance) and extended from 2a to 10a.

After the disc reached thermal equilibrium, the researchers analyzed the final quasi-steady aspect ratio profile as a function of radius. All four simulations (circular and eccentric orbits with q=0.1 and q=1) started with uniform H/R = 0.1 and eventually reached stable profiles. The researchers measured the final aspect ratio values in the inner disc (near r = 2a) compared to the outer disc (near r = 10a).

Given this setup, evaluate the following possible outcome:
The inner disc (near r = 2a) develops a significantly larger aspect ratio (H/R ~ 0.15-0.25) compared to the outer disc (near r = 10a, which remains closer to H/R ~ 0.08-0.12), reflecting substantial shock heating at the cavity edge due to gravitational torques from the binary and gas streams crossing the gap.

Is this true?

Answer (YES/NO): NO